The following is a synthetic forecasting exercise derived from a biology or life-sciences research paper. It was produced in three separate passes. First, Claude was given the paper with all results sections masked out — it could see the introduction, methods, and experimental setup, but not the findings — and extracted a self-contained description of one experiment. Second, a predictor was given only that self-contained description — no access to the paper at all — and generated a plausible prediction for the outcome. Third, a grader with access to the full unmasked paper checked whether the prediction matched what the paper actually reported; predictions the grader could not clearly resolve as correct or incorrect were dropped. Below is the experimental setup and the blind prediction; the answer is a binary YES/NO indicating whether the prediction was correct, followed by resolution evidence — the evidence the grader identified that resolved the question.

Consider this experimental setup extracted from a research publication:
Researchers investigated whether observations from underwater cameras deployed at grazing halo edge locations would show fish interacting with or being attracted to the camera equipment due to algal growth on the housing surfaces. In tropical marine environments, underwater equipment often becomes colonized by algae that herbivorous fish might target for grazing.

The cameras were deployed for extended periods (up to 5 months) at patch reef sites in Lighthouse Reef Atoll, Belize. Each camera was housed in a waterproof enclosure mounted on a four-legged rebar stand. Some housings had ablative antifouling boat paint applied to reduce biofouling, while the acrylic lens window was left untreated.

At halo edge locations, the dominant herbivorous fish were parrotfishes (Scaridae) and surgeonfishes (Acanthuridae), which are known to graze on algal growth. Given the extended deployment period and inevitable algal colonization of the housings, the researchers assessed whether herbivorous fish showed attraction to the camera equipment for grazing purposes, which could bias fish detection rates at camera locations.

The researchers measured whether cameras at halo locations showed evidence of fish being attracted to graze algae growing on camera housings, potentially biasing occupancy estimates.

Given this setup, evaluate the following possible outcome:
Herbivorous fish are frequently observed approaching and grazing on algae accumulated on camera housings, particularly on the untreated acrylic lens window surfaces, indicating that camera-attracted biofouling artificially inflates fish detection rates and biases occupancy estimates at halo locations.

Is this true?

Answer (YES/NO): NO